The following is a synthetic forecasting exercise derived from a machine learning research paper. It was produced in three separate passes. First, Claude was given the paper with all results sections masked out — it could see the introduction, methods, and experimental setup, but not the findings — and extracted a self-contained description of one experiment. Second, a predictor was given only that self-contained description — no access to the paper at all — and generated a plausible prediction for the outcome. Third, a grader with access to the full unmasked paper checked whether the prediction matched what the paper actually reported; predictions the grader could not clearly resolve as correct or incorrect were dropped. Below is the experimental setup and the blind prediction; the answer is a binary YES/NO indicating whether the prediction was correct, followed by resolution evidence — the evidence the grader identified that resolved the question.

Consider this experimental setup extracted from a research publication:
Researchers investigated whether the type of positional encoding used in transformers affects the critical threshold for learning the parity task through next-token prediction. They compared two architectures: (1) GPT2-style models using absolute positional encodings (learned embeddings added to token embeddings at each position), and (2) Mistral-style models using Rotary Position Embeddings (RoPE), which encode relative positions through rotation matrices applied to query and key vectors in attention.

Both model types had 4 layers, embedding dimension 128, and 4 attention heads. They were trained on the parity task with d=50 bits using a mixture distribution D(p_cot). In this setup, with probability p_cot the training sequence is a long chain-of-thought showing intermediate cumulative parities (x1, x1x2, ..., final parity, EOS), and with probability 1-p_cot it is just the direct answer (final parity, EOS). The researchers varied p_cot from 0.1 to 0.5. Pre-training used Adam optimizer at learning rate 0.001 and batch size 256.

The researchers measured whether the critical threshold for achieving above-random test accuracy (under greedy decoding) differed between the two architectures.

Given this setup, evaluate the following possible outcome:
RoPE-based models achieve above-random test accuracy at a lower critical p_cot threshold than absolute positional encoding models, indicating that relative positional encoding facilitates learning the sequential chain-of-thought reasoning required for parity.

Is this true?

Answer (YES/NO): NO